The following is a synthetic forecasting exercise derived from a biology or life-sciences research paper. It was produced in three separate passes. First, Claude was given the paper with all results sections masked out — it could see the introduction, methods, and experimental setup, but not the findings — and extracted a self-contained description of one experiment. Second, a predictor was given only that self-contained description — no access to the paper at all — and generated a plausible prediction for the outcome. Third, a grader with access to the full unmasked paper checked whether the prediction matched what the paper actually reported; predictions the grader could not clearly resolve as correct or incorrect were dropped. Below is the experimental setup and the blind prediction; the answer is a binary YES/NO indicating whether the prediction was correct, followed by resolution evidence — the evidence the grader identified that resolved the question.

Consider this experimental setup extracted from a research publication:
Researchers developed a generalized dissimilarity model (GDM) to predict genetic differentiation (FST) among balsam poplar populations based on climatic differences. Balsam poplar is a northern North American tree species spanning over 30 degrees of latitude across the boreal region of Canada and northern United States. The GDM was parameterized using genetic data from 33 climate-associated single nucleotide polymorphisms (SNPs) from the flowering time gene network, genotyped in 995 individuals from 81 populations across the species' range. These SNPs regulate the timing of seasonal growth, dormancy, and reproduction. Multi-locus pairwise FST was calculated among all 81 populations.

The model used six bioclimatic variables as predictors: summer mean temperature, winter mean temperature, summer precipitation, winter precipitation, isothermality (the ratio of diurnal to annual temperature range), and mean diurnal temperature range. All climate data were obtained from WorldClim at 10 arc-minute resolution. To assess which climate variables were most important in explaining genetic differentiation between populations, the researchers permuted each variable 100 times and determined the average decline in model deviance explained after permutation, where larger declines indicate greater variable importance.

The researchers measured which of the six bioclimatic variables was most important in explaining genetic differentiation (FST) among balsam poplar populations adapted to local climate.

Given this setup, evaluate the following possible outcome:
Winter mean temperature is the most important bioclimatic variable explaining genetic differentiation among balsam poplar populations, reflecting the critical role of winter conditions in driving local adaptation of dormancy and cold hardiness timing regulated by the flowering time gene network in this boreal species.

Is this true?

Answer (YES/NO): NO